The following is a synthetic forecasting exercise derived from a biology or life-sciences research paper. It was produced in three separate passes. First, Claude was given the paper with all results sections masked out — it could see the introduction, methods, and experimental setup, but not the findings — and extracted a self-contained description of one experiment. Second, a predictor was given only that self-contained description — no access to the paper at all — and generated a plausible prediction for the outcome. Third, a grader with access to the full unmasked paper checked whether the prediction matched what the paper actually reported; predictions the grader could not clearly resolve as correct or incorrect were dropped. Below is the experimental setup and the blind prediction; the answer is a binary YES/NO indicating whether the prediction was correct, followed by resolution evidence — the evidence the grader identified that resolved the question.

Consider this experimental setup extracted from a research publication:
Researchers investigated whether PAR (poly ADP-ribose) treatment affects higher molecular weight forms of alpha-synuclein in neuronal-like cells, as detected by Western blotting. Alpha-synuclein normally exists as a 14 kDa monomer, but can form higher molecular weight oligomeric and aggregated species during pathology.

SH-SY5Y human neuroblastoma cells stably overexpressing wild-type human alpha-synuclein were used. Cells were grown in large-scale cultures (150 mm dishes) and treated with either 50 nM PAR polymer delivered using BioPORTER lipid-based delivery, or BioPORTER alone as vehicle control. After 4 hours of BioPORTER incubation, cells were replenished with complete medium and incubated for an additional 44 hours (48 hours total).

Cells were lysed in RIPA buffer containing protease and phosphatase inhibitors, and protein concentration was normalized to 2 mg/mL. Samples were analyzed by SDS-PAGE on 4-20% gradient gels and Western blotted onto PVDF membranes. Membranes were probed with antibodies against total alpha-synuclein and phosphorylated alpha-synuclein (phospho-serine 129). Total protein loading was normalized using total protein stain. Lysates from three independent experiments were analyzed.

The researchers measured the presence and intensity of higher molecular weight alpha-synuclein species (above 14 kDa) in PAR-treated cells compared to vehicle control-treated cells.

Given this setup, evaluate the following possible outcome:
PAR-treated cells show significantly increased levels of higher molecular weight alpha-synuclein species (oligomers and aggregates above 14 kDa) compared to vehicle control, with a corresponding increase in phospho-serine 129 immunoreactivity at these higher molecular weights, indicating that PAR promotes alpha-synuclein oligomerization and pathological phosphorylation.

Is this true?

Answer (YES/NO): NO